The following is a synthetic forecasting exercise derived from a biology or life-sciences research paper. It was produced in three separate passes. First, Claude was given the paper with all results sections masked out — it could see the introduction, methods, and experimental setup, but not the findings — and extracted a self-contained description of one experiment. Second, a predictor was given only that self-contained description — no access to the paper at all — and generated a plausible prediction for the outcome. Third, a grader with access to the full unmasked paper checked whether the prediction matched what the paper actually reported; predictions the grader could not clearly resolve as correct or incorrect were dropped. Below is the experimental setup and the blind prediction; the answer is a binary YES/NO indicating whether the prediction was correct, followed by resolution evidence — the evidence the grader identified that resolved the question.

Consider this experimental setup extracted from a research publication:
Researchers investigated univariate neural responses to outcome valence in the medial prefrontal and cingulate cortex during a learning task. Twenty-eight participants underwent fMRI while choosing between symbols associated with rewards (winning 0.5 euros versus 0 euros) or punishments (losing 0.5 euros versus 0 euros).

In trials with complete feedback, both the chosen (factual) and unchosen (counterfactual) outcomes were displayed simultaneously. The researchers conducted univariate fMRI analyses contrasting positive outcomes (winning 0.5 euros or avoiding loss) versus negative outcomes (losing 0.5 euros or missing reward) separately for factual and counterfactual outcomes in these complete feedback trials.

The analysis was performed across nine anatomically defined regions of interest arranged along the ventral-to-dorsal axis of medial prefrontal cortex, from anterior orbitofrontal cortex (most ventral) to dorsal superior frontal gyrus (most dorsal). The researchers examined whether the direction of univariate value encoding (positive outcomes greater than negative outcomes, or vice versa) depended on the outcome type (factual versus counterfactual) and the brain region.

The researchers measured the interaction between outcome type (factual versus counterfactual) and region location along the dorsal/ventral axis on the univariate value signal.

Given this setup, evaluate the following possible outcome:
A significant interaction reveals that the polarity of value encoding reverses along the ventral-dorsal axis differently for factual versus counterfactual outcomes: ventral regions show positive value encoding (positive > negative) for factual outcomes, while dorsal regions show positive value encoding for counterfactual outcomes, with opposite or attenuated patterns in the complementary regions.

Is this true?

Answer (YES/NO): YES